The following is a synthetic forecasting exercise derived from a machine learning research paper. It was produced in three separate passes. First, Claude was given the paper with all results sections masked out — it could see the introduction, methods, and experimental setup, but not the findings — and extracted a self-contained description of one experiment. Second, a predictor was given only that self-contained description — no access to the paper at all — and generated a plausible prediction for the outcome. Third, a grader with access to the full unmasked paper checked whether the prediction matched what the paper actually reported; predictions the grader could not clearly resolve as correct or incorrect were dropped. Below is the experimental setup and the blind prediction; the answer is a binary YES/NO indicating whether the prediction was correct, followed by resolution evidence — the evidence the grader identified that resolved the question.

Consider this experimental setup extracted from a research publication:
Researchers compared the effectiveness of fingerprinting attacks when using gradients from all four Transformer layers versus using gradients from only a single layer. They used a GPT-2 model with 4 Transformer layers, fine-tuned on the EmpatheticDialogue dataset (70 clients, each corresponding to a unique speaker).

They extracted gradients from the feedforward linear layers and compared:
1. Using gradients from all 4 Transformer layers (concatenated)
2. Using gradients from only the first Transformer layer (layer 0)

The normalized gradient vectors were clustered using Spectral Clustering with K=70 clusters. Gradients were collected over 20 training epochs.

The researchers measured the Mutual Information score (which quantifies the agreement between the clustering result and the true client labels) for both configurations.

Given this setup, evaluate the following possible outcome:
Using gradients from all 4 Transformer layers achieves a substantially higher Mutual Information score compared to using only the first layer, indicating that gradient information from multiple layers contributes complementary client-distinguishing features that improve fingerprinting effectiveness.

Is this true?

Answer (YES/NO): NO